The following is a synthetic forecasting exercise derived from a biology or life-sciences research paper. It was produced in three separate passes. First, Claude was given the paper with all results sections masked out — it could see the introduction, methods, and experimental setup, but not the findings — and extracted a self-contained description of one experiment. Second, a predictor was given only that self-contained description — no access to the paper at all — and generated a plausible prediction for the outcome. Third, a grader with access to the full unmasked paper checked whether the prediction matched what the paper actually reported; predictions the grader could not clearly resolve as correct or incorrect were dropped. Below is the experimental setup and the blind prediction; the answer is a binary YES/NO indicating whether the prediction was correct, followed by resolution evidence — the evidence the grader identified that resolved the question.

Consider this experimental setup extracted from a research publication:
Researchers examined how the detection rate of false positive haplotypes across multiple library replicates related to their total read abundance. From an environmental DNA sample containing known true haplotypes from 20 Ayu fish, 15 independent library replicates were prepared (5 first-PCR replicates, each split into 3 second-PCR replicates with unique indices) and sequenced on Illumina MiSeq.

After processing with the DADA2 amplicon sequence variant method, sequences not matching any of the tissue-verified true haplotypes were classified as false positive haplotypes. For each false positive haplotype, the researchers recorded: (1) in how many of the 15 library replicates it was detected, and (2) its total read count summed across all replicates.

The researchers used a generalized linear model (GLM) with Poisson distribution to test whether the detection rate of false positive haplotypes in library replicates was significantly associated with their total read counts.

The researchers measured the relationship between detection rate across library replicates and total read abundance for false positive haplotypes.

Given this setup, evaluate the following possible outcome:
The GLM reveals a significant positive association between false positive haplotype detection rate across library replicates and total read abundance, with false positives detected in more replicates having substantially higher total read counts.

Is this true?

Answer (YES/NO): YES